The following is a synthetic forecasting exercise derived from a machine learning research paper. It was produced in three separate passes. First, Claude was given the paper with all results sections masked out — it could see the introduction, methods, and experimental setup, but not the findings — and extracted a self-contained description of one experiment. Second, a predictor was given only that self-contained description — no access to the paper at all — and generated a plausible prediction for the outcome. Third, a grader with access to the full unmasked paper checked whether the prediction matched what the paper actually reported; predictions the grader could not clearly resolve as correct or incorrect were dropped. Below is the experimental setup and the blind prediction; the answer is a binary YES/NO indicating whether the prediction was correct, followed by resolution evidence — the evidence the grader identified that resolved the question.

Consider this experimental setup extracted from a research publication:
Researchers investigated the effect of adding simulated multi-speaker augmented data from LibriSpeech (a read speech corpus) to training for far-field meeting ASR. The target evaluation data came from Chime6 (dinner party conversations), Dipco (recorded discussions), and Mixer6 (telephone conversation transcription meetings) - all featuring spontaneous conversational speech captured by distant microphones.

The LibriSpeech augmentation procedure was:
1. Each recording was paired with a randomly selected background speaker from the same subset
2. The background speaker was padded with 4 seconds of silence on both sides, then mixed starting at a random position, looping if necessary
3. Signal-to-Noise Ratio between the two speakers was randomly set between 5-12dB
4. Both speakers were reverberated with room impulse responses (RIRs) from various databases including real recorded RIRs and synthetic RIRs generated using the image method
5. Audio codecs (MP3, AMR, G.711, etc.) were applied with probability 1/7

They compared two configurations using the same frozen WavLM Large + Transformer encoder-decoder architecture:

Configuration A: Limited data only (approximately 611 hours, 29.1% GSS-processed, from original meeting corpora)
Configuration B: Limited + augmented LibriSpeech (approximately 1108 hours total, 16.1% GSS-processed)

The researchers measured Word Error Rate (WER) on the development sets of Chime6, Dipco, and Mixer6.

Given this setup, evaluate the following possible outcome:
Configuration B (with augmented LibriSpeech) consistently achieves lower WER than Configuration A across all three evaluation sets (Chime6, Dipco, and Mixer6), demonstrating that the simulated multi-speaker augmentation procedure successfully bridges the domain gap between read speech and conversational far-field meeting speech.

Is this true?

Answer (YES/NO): YES